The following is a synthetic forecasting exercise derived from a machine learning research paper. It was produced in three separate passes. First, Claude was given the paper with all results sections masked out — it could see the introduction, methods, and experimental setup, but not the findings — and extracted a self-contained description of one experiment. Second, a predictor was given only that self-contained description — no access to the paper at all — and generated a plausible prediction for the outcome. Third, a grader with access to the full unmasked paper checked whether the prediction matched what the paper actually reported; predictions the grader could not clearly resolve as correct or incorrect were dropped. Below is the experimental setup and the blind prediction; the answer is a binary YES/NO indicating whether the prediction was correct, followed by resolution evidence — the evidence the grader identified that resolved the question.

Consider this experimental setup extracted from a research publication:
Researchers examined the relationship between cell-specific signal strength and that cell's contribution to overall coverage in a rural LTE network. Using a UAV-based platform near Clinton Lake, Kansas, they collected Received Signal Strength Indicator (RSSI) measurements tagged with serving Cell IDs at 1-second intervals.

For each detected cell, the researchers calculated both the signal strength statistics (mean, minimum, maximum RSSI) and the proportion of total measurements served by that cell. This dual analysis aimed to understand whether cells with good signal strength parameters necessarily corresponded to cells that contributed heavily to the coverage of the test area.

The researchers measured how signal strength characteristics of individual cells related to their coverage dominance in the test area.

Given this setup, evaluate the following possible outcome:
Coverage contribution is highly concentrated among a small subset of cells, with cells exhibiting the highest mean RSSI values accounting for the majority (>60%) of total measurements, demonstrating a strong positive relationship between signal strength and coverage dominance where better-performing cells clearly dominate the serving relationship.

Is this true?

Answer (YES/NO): NO